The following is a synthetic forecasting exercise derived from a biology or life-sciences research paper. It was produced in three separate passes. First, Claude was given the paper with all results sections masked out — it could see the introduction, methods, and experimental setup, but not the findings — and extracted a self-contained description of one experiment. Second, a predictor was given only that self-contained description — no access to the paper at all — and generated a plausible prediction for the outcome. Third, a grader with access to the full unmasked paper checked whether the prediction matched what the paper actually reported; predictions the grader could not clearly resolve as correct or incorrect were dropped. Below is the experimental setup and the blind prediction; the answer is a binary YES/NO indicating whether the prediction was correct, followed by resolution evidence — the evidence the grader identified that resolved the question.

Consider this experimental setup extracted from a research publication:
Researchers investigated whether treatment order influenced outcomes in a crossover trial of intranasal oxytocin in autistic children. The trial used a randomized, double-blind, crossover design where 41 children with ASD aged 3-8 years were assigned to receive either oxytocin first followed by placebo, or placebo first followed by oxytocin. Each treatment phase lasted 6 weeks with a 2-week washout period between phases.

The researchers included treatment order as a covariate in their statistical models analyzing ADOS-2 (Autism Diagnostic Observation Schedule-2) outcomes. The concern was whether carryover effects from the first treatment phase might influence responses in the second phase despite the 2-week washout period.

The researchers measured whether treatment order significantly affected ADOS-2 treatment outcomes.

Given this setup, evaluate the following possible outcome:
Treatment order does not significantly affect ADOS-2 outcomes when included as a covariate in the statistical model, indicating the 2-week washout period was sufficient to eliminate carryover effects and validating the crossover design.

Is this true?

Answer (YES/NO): YES